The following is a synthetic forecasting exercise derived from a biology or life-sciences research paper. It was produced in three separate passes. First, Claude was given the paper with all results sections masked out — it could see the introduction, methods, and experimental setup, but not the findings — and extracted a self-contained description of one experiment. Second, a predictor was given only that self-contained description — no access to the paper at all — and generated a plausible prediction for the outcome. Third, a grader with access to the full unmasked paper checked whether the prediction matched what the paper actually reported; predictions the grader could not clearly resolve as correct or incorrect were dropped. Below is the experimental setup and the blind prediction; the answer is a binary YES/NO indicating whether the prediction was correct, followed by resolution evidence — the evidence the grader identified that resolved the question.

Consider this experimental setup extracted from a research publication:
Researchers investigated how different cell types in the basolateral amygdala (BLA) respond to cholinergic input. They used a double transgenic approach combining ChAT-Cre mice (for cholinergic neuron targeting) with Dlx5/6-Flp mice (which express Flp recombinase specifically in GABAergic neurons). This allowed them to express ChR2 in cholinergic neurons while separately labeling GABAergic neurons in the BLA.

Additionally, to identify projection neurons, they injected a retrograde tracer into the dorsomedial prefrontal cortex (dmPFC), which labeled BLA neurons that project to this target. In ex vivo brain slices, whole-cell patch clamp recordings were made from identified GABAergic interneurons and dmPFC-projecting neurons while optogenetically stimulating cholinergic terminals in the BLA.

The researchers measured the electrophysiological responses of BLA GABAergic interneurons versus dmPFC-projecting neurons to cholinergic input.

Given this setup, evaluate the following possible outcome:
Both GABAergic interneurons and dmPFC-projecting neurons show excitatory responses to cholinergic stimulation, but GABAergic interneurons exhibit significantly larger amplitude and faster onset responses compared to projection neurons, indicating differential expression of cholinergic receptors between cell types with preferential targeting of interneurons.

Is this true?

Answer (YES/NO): NO